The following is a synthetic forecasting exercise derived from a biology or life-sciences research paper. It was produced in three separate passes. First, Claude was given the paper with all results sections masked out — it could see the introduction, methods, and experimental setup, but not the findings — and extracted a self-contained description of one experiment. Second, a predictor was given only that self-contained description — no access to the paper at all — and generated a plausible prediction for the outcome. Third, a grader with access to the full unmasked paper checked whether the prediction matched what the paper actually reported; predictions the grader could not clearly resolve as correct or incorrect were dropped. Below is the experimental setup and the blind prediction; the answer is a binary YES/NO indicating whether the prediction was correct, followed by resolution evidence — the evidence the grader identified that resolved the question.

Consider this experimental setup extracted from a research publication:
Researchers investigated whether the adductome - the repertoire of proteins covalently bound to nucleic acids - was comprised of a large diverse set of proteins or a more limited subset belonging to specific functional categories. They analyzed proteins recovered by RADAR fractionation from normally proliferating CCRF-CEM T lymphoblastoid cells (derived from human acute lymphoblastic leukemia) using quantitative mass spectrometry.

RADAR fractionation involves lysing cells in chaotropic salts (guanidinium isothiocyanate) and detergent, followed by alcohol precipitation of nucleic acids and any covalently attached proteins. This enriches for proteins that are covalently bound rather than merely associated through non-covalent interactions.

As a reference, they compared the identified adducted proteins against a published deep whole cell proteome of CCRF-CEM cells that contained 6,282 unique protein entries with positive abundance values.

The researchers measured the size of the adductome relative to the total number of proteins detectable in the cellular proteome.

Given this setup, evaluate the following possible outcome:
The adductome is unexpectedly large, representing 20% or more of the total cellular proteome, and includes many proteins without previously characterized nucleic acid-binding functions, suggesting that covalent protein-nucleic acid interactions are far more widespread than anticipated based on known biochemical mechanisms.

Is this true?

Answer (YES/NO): NO